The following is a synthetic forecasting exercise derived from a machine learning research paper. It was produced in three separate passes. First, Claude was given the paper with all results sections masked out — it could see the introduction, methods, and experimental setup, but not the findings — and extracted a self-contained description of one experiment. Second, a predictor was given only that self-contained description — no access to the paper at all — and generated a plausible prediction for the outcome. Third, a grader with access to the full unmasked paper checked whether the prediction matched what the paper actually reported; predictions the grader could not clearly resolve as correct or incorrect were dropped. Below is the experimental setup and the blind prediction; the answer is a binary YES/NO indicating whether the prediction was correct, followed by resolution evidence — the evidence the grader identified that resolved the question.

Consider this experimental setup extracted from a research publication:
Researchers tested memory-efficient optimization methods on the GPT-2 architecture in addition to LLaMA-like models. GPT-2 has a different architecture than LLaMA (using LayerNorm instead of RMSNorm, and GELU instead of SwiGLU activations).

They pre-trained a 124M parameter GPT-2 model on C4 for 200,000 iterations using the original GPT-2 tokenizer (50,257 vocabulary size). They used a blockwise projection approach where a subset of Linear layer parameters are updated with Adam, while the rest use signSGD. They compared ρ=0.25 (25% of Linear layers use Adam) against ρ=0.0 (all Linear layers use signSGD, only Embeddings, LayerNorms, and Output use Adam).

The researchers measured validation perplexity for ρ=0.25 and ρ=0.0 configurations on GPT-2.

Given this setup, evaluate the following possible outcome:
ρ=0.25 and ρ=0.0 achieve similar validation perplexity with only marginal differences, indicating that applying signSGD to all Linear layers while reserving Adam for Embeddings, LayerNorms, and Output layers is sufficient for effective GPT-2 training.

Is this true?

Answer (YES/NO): NO